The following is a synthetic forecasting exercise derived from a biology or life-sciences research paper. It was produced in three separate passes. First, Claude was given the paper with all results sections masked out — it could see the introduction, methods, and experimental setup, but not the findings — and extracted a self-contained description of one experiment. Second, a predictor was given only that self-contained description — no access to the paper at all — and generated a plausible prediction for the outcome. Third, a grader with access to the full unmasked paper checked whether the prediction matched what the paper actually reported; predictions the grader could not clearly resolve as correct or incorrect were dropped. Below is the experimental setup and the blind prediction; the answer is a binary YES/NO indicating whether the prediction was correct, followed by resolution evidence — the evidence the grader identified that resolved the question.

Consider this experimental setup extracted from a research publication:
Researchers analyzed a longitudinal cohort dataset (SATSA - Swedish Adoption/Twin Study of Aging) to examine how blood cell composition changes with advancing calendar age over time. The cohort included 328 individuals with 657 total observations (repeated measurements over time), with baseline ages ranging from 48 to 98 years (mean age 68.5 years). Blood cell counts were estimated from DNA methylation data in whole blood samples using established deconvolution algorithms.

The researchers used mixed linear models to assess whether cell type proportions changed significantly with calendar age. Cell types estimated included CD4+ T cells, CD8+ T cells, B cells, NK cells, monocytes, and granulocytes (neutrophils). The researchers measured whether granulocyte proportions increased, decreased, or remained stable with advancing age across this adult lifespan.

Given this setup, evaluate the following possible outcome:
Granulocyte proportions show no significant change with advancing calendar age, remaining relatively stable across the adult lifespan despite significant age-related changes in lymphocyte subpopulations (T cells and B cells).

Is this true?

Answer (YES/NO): NO